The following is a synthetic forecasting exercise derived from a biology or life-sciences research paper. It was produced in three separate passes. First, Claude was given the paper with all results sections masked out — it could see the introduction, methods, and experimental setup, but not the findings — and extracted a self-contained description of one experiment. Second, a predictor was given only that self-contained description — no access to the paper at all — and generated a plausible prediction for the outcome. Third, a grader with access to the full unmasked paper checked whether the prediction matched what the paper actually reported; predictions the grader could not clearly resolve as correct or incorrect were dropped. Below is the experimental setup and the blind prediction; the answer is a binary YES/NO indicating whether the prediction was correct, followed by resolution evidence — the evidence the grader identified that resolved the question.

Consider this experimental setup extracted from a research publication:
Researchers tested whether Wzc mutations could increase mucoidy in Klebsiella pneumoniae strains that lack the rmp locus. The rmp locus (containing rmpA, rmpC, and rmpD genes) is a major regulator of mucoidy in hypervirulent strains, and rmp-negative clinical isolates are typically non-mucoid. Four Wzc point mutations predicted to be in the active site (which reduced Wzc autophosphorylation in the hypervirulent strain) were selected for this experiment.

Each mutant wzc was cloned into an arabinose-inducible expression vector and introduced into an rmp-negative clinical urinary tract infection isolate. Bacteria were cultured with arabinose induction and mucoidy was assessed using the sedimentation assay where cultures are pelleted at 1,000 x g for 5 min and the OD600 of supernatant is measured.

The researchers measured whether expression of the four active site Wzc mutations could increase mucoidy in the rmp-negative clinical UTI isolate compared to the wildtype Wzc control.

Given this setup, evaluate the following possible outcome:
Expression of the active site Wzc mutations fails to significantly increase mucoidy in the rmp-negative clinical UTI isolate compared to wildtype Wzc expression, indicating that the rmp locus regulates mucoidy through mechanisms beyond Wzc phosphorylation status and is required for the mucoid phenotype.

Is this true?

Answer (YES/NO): NO